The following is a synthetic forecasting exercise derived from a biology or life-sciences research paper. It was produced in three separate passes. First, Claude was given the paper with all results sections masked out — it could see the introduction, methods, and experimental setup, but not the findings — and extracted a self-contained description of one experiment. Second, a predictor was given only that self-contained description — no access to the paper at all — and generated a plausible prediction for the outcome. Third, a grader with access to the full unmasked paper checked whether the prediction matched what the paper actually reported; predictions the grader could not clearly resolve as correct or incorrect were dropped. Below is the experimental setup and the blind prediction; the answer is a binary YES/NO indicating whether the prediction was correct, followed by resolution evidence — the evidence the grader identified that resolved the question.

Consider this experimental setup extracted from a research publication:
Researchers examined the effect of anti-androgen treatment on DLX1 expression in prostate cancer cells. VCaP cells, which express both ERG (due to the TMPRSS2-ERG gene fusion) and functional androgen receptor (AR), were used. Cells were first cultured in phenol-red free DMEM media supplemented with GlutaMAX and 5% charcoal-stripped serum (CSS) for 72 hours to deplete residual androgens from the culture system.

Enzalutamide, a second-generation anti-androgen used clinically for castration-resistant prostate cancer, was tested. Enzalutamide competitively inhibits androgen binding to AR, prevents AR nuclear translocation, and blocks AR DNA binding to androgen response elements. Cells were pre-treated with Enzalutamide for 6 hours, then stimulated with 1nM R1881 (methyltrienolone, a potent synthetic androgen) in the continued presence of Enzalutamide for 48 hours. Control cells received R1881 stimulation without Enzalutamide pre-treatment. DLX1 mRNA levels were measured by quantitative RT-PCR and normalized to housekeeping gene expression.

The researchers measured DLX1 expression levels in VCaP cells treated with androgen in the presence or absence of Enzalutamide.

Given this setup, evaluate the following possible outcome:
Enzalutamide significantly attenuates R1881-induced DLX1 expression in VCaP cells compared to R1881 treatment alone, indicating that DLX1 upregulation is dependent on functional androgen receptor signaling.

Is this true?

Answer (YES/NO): YES